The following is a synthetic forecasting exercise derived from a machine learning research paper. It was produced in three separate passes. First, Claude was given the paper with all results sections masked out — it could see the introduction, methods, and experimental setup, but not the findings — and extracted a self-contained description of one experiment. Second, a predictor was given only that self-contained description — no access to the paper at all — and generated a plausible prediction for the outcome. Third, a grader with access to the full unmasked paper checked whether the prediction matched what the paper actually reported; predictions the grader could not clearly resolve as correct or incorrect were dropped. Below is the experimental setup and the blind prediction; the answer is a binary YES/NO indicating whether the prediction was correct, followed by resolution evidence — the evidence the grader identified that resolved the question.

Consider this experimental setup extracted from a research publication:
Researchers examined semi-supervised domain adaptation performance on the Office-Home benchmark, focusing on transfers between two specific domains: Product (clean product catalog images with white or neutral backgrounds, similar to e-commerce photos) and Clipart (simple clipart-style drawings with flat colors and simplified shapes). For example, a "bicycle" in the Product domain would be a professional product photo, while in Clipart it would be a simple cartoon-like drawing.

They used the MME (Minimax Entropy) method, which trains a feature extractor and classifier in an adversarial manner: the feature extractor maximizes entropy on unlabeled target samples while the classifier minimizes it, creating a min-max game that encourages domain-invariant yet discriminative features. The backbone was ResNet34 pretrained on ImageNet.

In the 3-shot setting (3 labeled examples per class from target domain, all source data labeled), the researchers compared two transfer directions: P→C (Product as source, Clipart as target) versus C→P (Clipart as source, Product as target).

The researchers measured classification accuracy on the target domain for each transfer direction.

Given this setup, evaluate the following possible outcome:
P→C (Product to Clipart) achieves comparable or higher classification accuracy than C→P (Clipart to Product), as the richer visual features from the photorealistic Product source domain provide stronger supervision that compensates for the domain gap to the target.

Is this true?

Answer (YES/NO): NO